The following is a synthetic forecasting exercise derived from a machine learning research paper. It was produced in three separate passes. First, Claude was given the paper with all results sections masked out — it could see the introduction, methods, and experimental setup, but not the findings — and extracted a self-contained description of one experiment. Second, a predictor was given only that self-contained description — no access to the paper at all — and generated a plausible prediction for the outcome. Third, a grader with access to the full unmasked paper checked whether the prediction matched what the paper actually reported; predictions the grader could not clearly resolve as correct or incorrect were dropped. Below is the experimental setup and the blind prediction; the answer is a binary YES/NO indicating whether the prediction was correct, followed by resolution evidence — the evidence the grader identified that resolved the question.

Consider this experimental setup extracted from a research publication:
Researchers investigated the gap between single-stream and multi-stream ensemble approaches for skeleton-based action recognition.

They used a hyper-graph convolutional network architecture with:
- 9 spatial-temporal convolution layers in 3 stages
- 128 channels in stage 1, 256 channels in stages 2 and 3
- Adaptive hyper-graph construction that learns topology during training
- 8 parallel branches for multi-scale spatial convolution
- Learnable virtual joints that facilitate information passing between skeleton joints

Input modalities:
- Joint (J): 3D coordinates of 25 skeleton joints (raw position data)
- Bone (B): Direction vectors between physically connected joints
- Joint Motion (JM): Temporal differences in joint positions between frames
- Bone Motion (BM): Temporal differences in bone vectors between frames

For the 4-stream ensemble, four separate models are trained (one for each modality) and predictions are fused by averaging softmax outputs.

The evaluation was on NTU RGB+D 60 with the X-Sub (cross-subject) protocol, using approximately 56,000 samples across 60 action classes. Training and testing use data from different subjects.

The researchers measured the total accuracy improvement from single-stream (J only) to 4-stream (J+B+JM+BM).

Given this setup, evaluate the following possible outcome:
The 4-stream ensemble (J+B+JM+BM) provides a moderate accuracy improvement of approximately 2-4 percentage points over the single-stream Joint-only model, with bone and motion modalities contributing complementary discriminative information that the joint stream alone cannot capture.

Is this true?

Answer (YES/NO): YES